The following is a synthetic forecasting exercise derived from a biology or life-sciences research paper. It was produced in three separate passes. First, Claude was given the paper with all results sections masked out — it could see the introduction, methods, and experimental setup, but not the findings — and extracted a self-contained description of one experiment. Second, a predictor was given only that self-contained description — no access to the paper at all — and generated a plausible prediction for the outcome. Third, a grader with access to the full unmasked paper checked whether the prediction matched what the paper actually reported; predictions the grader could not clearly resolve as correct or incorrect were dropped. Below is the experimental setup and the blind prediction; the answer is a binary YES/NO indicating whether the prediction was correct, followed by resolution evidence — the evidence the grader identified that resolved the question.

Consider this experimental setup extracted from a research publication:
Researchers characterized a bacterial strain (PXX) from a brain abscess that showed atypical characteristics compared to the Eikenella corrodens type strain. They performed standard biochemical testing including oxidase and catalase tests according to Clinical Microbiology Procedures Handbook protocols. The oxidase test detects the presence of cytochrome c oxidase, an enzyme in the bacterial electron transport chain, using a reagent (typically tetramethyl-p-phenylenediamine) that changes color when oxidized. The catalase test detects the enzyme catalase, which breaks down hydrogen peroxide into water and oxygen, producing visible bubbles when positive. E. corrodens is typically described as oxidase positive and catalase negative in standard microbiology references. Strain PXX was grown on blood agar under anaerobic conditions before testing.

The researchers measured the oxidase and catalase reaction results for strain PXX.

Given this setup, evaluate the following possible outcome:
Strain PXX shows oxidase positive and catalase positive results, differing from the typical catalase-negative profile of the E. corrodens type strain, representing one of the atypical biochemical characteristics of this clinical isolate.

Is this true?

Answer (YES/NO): NO